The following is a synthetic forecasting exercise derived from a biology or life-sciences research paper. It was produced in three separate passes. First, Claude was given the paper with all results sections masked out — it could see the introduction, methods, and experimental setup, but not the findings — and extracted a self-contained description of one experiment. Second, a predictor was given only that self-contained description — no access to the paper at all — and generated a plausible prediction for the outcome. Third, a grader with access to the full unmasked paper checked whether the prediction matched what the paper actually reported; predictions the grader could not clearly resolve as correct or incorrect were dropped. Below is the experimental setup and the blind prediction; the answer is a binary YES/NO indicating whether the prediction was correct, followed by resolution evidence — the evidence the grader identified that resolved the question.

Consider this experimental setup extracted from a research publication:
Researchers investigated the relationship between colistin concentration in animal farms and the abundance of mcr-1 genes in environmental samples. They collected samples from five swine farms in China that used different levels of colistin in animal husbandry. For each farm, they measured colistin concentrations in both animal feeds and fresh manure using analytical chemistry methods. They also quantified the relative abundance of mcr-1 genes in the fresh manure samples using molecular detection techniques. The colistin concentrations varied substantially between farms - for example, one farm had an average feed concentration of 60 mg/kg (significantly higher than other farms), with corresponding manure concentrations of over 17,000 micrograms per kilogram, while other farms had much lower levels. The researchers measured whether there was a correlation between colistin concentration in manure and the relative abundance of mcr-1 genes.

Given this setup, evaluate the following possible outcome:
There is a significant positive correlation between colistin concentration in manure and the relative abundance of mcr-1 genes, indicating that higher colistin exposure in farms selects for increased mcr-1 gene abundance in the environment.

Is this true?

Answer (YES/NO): YES